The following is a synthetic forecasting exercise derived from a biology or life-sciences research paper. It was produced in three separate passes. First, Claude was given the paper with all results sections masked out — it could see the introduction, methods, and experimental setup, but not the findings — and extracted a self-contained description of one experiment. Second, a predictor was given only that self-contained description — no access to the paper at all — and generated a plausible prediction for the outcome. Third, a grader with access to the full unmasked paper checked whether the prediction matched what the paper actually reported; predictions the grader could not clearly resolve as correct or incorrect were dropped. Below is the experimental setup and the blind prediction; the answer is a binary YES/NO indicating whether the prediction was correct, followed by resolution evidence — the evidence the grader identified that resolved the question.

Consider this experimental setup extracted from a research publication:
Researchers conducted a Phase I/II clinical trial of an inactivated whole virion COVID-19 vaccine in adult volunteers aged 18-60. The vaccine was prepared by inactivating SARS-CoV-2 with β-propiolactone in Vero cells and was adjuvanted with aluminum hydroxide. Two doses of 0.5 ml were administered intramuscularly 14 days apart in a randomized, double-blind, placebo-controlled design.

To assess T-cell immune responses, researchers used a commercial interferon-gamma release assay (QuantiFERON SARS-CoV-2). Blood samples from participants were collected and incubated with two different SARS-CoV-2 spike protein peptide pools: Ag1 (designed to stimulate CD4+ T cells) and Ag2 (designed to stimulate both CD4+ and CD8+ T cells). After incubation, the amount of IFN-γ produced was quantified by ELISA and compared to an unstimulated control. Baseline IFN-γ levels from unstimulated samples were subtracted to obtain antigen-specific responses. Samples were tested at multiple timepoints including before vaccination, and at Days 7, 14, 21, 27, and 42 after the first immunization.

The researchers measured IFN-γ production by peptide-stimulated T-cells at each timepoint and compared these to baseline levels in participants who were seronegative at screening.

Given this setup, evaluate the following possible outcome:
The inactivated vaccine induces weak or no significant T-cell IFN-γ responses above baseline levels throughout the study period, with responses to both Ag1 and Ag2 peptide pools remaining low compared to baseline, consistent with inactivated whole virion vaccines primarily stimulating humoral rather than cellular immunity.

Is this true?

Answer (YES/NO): NO